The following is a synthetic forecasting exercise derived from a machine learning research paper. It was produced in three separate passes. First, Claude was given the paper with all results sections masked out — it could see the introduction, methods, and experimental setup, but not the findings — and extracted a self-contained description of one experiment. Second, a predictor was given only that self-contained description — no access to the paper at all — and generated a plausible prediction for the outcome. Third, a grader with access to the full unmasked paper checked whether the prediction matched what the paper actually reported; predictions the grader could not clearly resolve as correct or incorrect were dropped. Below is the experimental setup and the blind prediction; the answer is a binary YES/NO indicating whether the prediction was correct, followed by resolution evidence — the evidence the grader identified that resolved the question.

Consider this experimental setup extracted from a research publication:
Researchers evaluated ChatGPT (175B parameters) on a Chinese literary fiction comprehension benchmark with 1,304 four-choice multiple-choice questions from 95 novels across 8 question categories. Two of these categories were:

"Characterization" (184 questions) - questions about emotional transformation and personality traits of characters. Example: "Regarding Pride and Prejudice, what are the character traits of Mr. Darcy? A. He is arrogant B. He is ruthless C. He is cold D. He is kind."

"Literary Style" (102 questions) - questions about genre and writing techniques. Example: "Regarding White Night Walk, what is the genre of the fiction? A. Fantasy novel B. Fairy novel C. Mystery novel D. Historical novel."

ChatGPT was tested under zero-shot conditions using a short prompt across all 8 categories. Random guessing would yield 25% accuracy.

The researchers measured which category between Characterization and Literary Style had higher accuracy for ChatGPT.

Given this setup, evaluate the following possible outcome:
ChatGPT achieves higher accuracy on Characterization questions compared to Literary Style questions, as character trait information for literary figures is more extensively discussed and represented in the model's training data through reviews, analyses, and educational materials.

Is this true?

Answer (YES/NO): YES